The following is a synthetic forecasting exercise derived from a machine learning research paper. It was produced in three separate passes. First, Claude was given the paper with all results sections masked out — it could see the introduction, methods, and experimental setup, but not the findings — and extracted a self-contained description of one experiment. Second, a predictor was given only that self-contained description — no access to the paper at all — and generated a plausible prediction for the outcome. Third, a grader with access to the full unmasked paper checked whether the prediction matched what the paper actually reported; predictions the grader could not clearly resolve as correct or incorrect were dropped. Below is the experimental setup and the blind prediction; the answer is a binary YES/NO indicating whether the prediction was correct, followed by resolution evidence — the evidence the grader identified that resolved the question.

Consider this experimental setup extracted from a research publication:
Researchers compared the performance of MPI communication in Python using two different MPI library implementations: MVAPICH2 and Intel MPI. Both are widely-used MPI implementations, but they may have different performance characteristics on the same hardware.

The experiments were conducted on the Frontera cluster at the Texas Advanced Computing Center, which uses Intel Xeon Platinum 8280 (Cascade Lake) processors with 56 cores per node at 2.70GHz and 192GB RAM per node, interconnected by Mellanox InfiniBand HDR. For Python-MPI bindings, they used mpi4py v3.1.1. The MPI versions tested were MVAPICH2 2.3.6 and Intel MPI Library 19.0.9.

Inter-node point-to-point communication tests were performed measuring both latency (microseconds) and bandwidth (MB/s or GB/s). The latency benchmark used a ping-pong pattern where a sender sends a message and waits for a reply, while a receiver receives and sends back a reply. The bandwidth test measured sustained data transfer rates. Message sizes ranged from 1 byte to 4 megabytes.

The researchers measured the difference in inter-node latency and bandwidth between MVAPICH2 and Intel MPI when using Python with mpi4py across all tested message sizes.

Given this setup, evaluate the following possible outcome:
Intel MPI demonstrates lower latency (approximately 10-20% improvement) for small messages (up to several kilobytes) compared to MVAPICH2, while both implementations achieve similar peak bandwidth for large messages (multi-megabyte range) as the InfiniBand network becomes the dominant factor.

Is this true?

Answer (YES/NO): NO